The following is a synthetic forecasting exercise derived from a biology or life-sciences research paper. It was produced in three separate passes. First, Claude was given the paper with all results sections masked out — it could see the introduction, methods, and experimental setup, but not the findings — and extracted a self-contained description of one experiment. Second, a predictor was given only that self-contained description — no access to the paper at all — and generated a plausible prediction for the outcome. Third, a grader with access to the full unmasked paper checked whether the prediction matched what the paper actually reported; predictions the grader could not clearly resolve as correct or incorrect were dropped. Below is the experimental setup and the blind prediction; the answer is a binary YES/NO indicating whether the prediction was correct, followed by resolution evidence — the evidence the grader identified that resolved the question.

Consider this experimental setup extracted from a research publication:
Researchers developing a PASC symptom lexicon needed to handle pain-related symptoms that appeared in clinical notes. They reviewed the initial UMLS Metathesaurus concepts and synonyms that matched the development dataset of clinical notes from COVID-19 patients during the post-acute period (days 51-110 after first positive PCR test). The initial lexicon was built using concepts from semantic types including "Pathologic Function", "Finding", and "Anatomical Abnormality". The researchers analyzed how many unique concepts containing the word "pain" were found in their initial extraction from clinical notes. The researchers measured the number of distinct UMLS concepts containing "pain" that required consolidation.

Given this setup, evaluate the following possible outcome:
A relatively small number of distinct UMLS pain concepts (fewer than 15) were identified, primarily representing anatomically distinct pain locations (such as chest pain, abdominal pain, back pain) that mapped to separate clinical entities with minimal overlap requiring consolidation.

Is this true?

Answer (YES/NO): NO